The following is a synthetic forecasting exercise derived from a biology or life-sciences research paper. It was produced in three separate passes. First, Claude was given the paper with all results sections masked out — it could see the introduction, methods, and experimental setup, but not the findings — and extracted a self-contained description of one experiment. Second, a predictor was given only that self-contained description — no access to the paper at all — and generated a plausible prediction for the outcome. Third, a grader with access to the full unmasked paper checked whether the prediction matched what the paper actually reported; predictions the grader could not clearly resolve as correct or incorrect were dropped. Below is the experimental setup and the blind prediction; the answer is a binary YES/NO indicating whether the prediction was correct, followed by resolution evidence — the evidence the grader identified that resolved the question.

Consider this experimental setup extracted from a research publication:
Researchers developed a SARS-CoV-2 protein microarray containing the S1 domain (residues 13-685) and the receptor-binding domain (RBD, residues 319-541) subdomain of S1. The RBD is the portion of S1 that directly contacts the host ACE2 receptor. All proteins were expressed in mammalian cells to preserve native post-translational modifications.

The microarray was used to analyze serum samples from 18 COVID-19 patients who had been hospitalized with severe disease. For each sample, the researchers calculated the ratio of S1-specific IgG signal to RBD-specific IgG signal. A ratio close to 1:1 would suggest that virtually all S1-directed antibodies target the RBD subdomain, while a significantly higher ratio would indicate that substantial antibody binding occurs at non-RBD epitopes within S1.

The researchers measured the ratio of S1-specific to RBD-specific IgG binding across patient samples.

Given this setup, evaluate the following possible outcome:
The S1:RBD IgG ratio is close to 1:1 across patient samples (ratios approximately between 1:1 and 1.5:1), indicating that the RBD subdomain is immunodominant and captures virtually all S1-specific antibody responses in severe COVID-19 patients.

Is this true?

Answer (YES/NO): YES